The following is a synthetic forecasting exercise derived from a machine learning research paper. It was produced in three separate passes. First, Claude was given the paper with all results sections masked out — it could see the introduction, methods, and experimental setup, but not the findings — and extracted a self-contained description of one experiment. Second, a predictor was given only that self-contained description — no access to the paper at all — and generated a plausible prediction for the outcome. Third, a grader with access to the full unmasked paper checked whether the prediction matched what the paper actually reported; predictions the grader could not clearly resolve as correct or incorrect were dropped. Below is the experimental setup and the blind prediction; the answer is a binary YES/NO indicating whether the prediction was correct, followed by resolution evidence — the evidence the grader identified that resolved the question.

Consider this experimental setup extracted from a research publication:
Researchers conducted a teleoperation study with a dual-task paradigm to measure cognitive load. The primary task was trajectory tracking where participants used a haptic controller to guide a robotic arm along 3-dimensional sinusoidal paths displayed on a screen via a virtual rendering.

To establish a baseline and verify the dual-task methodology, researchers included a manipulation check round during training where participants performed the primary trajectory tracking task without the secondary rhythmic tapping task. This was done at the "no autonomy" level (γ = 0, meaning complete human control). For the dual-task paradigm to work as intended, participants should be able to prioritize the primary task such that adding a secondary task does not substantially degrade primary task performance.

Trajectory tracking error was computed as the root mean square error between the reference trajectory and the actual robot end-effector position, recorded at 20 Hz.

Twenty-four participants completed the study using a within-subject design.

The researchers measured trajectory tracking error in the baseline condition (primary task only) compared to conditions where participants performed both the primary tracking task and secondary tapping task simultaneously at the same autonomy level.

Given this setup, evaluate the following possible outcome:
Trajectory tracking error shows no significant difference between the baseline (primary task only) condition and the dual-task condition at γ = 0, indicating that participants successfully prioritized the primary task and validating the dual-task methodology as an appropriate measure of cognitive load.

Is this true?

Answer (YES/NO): YES